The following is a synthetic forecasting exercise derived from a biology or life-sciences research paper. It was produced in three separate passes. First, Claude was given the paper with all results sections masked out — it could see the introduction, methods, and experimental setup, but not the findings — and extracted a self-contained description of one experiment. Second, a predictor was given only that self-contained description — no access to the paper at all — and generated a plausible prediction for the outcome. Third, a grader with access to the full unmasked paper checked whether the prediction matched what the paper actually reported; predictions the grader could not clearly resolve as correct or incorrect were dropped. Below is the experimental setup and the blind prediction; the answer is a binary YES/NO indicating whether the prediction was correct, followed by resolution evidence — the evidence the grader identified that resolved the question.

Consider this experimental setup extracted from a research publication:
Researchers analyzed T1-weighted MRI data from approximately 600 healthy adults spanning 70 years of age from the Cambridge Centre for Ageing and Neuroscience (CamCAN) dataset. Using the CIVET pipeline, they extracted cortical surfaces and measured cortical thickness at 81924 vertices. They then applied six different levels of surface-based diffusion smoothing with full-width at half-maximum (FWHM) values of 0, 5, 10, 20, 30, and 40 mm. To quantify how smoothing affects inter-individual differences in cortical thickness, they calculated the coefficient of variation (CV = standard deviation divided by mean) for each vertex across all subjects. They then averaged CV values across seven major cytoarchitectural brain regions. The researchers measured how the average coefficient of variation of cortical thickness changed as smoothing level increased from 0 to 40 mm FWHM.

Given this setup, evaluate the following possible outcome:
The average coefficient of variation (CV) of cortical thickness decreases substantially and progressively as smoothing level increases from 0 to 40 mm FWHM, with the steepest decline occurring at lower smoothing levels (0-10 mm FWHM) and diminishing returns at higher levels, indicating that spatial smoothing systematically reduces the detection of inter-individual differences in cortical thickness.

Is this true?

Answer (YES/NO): NO